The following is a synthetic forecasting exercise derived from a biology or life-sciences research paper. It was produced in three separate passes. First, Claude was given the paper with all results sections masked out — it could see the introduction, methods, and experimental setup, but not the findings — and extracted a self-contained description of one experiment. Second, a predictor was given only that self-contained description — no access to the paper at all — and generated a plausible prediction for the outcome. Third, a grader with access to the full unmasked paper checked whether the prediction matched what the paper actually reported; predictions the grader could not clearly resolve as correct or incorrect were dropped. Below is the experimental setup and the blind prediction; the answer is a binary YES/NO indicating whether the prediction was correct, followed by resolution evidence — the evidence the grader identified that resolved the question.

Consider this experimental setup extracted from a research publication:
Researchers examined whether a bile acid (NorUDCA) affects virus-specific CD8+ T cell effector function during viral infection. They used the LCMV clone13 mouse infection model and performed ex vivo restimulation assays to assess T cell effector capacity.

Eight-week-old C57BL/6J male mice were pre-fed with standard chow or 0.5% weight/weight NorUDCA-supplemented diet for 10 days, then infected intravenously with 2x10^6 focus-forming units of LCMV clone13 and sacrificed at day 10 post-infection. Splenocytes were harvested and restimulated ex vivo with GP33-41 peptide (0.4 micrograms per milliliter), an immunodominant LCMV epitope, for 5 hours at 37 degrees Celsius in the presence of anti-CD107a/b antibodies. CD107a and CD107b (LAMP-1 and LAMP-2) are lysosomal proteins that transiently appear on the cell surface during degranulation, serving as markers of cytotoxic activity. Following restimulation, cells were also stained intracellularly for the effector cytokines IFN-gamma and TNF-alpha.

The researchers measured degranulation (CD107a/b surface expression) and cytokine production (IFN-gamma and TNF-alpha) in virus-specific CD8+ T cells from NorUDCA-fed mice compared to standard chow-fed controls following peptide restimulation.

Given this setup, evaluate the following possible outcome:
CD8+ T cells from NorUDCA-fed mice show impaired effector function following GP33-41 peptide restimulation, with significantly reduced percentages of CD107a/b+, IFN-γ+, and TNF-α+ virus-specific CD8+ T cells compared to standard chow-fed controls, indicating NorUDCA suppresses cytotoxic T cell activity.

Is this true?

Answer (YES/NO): NO